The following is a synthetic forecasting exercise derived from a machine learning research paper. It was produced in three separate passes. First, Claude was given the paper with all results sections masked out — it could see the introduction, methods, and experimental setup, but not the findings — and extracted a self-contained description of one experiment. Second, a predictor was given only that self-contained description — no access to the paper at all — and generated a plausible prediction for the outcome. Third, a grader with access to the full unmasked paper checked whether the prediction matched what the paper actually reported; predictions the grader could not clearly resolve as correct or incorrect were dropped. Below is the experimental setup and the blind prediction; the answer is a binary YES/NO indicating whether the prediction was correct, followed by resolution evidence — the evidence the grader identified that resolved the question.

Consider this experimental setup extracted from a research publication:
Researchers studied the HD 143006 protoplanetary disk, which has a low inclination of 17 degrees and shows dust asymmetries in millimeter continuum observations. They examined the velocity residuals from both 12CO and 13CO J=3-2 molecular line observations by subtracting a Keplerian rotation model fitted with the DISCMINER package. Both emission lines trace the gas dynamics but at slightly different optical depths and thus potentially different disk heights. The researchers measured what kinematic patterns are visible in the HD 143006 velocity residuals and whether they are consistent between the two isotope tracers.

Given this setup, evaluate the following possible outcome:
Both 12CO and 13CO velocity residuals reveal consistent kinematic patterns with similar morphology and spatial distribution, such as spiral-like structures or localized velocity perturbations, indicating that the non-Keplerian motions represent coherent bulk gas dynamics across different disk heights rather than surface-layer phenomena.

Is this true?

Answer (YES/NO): NO